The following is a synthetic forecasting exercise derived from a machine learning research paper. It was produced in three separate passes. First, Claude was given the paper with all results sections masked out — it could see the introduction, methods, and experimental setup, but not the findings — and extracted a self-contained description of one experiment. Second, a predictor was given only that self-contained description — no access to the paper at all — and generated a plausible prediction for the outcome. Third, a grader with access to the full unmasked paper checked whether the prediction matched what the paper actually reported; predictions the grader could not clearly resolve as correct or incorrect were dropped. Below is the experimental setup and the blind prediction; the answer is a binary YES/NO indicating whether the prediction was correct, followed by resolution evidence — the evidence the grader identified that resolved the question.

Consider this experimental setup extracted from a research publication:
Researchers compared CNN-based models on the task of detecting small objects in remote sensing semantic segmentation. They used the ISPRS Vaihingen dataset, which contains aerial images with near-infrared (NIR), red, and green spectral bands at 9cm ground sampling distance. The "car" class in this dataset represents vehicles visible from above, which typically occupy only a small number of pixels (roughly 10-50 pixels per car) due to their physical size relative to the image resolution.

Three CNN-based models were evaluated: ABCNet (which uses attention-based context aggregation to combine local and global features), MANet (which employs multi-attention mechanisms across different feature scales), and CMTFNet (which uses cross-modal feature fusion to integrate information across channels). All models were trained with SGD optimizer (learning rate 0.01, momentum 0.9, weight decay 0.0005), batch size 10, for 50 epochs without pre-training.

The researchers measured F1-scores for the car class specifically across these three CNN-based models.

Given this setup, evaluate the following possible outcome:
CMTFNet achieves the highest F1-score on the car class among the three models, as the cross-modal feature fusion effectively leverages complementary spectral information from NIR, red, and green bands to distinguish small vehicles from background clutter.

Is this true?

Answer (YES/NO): YES